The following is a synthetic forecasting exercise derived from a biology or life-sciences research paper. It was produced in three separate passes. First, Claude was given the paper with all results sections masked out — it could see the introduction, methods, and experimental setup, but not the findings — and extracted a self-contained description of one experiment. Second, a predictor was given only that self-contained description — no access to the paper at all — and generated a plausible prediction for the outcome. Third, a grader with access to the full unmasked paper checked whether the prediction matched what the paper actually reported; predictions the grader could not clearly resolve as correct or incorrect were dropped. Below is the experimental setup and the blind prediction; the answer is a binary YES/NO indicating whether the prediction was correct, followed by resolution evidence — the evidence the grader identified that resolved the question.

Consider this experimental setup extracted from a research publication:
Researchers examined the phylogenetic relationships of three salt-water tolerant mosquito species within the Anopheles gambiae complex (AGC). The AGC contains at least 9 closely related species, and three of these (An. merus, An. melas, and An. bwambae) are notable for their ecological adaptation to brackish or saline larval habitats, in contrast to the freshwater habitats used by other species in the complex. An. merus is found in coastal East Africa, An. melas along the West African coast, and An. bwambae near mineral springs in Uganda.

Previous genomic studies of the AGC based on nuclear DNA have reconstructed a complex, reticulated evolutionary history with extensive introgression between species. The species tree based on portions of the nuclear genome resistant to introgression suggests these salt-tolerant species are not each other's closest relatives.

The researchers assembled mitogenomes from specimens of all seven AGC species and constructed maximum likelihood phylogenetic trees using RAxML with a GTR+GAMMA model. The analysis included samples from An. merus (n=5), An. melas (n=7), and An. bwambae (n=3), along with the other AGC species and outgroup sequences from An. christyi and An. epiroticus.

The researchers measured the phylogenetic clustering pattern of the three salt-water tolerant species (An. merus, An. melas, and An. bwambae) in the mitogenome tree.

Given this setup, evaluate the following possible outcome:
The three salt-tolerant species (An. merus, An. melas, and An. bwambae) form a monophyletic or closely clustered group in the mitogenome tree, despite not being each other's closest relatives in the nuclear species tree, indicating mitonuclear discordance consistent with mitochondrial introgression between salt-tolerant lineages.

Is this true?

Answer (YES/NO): YES